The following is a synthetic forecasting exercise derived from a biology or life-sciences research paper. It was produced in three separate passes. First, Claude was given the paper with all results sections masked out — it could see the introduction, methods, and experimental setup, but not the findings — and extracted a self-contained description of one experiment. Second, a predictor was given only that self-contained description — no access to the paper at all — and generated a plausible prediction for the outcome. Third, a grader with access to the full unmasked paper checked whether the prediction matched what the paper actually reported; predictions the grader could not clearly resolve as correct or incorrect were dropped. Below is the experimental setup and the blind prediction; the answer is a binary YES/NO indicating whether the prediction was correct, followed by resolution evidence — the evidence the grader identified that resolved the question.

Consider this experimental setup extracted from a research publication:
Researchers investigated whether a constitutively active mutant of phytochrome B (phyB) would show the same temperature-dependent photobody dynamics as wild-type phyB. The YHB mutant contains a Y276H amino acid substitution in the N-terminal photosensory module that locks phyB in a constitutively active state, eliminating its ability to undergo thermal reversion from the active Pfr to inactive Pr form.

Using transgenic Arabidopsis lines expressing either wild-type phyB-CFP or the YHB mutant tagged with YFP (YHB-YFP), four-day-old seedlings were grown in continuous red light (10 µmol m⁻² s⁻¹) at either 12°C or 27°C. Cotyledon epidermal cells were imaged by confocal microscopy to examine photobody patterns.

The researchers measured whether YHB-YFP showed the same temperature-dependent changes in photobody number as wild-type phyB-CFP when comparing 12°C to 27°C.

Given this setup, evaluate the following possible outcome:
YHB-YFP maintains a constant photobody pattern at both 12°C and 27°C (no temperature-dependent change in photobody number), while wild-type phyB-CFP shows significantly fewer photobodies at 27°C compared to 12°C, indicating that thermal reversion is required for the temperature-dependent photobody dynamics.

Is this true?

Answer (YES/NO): YES